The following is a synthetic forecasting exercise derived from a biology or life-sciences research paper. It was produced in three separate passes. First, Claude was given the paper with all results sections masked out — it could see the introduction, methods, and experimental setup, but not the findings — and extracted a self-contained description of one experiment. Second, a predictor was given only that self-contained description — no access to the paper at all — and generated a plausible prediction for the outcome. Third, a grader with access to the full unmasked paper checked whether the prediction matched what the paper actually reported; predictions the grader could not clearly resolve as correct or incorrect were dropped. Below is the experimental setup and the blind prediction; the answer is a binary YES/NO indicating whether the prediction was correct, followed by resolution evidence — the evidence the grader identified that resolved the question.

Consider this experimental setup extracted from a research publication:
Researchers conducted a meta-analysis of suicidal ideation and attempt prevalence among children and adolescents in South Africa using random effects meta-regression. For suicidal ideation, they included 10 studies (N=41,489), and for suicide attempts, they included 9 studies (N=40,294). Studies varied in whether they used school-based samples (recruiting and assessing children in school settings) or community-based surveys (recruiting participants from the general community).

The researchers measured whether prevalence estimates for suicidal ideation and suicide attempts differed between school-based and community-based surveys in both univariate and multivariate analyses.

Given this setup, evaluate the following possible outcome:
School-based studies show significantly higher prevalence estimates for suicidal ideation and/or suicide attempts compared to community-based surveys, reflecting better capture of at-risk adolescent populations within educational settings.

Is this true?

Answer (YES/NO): NO